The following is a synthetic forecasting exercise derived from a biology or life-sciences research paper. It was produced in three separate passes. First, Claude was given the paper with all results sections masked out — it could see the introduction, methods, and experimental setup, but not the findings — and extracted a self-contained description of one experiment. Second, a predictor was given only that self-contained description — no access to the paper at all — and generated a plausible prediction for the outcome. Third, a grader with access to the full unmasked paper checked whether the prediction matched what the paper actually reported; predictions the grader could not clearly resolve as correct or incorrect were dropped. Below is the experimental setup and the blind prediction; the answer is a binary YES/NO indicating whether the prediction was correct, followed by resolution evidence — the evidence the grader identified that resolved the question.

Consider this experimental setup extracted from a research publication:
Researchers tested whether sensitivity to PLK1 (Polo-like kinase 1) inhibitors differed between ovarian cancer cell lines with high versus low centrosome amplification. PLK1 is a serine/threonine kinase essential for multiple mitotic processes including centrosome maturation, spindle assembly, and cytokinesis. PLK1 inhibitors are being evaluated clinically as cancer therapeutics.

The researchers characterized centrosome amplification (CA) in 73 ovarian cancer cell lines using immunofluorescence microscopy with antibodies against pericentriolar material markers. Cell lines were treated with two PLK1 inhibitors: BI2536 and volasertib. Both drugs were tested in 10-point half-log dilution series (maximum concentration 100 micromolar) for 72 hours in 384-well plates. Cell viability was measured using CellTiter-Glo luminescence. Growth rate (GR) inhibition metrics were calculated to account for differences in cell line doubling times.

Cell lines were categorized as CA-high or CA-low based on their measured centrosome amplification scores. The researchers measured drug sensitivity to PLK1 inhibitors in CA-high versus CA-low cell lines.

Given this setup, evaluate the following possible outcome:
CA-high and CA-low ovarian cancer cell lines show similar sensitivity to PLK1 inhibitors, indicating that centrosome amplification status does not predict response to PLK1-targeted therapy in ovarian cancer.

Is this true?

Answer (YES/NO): NO